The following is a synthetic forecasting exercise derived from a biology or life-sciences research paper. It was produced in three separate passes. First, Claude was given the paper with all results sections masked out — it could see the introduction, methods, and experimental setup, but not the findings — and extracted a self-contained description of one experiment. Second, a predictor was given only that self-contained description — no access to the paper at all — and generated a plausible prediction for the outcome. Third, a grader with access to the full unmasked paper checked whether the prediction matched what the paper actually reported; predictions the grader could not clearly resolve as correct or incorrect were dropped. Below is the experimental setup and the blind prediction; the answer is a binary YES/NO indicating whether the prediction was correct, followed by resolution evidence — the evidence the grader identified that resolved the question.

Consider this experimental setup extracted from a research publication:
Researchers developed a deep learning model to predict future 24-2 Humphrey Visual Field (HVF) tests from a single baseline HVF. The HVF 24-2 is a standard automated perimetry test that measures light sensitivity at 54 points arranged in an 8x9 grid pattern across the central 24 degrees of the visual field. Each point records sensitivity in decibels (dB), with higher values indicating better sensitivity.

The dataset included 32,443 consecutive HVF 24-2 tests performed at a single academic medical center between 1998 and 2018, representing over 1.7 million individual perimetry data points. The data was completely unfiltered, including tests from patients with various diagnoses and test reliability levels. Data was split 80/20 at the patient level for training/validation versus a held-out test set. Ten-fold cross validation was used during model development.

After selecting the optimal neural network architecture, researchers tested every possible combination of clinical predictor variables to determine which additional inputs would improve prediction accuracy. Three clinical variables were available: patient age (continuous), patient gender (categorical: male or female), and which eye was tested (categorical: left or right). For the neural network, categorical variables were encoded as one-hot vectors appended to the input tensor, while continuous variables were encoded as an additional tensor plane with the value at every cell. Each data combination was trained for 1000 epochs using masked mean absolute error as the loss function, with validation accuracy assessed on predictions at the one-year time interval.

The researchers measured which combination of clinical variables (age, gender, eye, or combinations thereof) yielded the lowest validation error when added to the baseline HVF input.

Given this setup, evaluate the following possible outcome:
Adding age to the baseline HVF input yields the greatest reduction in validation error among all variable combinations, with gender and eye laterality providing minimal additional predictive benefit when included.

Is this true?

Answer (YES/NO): YES